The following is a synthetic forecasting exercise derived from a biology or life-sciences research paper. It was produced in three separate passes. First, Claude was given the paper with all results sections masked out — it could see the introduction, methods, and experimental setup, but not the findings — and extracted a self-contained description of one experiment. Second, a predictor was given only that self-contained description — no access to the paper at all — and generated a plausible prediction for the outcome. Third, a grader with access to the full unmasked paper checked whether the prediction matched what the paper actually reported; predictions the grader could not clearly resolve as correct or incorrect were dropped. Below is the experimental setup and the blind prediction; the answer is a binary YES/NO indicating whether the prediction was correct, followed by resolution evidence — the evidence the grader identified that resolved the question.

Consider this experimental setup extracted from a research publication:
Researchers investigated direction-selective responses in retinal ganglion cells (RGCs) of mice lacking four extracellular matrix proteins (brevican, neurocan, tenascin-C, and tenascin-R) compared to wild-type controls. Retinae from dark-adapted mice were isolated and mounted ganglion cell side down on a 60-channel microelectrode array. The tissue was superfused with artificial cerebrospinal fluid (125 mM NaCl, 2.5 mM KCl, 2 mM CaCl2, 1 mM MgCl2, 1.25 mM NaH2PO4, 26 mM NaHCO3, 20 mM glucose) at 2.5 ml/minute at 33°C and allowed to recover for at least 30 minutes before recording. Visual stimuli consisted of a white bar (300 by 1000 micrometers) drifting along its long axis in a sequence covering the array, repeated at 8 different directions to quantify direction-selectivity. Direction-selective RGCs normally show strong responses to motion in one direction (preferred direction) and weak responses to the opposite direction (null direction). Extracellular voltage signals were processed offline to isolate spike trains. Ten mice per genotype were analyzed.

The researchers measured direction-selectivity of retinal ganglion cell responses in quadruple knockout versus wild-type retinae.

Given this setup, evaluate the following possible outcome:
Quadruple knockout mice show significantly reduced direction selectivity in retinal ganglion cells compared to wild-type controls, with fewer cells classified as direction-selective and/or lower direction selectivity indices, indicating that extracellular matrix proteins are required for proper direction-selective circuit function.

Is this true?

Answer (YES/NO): NO